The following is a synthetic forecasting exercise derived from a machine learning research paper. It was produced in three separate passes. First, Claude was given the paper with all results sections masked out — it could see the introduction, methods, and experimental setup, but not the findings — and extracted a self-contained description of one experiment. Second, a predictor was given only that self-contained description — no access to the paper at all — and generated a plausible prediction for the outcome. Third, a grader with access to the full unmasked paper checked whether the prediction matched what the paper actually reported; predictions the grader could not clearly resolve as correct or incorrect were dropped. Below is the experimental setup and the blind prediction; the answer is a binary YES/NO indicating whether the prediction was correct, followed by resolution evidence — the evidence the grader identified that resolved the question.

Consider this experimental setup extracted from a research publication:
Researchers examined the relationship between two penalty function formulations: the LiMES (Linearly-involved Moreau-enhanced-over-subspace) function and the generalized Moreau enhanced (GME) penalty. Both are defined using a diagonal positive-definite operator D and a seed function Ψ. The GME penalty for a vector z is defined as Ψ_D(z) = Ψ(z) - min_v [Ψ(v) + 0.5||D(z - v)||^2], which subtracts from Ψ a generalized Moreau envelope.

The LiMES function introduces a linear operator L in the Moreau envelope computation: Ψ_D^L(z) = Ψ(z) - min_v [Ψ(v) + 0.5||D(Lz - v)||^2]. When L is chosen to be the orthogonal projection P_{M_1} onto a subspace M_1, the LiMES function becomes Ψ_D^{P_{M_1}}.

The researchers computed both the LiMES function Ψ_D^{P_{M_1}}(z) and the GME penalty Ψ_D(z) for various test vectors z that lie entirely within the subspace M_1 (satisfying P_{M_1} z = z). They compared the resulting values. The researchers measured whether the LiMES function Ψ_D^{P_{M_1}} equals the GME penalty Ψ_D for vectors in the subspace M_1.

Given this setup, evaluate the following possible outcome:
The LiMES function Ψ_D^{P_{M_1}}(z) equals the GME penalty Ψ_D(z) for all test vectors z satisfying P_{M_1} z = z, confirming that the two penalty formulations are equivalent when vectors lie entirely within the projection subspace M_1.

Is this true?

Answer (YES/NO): YES